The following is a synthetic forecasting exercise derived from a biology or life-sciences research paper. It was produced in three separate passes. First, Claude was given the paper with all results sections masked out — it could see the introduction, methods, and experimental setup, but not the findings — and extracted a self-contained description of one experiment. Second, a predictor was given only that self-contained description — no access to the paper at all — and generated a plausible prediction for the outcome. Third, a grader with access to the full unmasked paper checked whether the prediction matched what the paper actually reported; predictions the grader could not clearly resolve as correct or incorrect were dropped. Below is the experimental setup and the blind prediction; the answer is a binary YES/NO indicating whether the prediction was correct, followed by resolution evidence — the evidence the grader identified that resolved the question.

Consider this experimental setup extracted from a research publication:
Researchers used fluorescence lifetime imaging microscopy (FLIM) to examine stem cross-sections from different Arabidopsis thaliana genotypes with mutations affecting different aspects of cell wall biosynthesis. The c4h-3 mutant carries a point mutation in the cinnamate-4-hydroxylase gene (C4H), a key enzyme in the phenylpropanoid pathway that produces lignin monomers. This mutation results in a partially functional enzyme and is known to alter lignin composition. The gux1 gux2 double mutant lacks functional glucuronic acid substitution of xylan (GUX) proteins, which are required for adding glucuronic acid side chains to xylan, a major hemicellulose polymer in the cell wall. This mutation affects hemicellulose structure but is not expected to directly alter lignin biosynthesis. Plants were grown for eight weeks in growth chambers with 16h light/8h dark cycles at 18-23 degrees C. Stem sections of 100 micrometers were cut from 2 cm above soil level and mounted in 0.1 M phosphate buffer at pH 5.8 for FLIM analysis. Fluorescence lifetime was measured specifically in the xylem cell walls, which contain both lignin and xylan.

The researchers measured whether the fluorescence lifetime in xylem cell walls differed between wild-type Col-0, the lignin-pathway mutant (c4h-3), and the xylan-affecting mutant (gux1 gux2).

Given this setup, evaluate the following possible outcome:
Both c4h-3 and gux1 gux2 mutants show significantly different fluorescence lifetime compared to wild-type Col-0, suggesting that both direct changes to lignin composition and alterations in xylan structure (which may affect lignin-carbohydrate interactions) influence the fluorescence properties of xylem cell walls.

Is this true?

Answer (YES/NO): YES